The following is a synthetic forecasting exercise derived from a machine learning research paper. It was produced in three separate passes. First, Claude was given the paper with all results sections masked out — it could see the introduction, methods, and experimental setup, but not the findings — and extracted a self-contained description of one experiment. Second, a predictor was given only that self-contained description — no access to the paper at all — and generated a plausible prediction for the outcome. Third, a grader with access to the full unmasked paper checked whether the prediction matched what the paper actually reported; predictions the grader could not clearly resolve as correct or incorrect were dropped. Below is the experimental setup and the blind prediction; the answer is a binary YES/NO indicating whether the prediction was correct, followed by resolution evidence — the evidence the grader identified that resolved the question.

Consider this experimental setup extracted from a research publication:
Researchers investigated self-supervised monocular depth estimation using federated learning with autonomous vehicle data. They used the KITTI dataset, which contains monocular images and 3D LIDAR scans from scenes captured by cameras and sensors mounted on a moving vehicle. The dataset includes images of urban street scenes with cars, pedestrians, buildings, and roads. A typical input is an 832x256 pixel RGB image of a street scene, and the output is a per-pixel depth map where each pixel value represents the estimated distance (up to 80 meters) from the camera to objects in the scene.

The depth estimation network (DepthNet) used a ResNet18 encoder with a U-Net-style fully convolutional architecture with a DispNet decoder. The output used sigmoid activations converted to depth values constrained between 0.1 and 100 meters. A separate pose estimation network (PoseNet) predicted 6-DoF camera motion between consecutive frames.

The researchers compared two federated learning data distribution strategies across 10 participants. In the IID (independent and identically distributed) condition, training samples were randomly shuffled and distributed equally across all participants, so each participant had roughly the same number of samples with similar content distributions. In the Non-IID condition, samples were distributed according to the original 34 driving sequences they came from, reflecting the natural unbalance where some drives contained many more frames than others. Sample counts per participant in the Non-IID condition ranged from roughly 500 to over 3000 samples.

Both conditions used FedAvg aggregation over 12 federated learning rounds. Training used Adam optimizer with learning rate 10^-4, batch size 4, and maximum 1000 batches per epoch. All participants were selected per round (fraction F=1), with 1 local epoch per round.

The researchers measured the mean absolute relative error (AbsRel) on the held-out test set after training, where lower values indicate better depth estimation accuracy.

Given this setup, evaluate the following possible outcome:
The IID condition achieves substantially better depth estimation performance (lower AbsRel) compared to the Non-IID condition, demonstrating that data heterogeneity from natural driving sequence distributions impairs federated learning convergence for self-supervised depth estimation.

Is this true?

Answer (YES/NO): NO